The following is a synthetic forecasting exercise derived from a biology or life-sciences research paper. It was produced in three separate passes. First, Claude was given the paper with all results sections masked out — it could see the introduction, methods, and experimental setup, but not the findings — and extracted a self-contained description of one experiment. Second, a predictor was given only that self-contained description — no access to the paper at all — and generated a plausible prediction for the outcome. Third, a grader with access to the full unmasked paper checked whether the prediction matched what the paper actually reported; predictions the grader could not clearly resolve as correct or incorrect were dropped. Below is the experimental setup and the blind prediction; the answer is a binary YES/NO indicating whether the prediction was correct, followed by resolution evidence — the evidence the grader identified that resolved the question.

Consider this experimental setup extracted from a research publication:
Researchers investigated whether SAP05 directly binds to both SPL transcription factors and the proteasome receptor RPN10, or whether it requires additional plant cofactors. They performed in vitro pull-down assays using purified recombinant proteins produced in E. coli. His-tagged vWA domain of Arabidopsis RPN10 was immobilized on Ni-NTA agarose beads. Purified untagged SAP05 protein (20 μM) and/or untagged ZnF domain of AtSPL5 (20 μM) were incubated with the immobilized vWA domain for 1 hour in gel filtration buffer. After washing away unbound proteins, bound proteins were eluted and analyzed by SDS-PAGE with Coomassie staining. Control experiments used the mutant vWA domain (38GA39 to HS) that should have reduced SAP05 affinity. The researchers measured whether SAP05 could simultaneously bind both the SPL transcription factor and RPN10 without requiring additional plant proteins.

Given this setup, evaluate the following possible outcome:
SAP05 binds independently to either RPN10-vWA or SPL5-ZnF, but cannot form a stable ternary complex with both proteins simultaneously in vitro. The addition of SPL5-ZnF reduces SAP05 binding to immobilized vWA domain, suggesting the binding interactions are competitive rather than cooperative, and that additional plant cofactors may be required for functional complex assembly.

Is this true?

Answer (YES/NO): NO